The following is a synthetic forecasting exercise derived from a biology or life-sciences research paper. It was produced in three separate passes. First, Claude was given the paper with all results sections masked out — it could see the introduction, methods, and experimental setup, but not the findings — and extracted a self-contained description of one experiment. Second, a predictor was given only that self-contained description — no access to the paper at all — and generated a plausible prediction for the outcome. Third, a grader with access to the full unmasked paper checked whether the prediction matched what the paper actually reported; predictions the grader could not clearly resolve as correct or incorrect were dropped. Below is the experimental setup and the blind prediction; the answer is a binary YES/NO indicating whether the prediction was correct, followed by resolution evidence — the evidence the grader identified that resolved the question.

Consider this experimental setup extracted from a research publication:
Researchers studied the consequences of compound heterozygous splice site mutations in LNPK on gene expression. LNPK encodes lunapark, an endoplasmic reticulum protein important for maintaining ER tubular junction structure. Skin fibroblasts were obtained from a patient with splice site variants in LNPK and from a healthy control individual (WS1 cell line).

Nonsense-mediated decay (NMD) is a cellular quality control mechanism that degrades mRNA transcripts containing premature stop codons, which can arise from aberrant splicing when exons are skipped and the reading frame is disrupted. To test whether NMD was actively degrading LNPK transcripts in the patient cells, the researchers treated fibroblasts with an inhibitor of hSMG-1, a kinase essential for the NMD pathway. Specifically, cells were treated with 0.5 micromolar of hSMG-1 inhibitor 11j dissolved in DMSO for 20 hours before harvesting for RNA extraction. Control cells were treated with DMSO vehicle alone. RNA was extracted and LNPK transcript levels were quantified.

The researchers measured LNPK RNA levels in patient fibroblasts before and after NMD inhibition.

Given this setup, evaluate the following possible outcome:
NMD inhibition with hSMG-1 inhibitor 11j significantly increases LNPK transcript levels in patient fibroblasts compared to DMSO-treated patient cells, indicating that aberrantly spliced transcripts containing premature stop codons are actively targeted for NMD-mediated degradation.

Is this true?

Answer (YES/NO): YES